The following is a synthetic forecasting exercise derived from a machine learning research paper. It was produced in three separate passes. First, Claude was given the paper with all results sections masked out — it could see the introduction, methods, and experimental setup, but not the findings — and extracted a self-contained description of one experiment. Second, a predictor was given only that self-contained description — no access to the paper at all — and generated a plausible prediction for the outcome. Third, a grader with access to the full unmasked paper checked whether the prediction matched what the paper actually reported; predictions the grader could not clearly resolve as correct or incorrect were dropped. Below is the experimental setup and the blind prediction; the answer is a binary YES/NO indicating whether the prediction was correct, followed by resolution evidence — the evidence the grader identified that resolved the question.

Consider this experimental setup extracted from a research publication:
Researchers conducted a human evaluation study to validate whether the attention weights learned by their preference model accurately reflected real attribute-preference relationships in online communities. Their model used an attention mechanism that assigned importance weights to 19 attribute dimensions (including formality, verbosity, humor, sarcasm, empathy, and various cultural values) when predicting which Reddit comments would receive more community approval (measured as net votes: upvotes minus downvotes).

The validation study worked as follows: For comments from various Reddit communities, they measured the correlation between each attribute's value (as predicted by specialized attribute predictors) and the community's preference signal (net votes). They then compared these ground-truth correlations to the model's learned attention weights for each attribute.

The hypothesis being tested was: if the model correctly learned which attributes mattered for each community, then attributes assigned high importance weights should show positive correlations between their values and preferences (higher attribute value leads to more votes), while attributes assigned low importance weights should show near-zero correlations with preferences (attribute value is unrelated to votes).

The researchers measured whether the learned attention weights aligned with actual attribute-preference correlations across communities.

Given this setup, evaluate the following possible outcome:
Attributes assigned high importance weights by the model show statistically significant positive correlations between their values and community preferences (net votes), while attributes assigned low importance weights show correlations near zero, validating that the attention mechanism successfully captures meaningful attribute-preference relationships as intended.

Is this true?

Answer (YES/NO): YES